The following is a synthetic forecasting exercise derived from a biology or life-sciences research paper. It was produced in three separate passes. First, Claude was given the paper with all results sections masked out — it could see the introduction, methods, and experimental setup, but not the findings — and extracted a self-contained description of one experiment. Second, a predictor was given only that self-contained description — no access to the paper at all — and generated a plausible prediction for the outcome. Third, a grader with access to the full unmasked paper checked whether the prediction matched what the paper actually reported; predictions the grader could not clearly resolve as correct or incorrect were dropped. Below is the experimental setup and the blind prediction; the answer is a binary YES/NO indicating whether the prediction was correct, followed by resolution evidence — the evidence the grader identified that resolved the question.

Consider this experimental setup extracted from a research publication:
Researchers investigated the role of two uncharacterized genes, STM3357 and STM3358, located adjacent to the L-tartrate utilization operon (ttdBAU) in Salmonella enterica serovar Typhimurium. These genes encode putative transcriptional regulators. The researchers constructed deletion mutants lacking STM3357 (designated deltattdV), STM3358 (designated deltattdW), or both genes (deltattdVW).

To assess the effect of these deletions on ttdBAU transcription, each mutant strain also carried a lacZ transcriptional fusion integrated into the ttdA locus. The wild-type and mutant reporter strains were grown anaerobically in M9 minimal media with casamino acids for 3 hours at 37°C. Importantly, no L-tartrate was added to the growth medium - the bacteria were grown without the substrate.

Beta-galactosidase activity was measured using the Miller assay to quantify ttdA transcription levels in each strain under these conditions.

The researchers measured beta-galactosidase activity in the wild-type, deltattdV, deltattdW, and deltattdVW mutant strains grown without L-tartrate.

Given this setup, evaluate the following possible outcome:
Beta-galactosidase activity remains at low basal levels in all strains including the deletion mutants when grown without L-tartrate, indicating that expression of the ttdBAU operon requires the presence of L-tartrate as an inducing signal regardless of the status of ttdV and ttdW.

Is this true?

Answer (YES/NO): NO